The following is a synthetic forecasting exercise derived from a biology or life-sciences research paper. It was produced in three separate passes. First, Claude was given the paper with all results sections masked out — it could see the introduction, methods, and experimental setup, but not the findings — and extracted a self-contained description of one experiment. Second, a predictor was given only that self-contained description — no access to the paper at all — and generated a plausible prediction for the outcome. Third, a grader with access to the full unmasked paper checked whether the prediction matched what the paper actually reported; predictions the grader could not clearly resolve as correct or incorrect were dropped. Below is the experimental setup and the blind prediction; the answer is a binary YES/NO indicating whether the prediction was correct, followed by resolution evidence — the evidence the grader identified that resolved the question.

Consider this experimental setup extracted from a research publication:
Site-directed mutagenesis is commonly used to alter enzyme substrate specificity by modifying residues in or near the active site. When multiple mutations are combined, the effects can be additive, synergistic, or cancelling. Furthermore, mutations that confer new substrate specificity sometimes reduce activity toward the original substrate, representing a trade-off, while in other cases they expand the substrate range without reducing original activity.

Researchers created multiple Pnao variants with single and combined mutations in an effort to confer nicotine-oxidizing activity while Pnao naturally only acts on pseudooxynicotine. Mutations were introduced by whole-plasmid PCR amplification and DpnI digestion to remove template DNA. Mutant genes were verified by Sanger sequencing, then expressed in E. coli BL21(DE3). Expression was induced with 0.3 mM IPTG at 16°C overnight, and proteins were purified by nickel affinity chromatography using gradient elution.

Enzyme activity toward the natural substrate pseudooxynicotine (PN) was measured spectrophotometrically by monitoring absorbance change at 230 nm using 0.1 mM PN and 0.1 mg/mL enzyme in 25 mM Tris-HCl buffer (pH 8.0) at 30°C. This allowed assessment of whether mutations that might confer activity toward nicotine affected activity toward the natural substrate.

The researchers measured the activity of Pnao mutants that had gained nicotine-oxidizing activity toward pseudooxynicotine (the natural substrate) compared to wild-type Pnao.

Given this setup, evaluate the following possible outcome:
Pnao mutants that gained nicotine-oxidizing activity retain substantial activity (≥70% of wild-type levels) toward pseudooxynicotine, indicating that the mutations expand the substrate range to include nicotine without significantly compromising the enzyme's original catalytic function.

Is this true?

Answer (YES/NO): NO